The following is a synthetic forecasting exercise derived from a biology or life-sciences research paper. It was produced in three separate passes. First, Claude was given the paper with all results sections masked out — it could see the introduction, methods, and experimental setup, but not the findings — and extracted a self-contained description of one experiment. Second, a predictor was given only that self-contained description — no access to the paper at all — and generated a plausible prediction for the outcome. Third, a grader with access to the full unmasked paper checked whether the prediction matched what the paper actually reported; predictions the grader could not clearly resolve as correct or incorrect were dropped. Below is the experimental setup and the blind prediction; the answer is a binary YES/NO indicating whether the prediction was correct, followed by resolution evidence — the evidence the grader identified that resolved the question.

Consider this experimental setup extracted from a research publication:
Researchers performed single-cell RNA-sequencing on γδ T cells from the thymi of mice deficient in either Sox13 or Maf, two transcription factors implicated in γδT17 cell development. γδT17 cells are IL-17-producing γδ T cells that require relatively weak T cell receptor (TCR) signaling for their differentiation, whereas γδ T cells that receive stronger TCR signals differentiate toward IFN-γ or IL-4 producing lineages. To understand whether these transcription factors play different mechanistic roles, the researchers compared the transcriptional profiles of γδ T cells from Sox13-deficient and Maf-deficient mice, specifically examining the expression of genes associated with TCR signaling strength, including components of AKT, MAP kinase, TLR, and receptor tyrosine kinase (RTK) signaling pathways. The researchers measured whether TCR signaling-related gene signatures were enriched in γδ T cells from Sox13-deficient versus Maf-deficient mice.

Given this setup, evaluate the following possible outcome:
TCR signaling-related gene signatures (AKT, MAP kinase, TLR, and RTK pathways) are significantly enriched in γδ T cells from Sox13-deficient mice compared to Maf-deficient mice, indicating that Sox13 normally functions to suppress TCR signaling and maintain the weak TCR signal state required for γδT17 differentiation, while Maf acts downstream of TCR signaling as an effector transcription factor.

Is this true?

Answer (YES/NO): NO